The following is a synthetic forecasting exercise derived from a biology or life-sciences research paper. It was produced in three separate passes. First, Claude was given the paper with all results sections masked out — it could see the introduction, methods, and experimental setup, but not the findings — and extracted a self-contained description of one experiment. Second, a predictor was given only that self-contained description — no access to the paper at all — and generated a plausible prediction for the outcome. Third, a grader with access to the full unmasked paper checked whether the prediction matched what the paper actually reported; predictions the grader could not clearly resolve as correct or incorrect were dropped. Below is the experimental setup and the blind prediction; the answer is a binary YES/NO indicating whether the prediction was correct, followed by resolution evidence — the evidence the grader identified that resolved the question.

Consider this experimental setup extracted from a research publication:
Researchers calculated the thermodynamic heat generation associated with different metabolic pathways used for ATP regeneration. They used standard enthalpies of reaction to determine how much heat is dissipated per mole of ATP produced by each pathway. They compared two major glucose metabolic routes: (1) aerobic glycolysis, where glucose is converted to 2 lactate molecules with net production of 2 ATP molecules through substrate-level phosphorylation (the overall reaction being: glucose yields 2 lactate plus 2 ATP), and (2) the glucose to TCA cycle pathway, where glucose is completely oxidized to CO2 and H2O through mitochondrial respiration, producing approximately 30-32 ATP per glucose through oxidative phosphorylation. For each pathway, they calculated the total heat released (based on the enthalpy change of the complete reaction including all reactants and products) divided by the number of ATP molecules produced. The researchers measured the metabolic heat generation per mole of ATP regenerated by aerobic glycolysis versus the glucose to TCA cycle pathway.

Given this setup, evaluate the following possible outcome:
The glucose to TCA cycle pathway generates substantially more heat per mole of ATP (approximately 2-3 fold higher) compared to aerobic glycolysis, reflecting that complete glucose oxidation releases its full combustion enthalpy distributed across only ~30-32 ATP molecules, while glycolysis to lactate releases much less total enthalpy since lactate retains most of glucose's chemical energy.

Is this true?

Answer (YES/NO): NO